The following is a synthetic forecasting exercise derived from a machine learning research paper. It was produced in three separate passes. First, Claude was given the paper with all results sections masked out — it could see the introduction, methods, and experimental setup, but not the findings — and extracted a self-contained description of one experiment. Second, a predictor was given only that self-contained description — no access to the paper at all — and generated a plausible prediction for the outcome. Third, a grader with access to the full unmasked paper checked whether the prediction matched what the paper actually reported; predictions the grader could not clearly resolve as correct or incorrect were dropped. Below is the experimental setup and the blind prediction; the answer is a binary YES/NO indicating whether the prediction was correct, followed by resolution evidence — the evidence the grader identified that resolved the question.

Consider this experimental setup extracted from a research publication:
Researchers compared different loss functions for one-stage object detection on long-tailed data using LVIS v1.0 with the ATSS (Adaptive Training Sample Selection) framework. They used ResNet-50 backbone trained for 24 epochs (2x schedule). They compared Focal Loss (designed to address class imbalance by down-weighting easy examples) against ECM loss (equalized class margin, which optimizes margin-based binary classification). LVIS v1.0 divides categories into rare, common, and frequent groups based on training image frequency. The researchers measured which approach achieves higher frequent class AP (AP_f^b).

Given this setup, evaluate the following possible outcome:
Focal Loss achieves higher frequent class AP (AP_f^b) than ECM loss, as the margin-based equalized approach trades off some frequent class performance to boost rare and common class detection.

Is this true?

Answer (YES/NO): YES